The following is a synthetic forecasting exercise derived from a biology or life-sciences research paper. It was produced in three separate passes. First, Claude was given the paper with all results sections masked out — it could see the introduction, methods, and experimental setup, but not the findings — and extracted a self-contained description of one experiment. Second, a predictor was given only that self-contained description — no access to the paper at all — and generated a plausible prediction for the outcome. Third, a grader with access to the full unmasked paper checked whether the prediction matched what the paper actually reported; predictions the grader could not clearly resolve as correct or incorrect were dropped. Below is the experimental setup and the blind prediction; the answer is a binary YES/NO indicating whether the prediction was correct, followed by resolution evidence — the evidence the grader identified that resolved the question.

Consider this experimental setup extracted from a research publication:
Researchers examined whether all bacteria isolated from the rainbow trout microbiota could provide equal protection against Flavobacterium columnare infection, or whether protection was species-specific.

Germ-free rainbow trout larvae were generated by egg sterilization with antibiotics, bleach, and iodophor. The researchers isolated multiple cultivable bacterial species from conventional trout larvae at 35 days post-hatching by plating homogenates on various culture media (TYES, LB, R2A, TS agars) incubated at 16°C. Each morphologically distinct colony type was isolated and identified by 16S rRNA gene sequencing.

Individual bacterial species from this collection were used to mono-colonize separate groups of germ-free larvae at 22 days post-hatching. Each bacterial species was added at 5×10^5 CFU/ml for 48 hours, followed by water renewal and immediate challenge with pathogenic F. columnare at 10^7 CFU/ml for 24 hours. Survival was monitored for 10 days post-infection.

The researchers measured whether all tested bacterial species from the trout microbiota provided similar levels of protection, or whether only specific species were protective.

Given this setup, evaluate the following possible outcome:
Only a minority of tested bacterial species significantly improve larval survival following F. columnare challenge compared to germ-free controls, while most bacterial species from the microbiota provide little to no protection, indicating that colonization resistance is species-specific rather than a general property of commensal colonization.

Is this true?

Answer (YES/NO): YES